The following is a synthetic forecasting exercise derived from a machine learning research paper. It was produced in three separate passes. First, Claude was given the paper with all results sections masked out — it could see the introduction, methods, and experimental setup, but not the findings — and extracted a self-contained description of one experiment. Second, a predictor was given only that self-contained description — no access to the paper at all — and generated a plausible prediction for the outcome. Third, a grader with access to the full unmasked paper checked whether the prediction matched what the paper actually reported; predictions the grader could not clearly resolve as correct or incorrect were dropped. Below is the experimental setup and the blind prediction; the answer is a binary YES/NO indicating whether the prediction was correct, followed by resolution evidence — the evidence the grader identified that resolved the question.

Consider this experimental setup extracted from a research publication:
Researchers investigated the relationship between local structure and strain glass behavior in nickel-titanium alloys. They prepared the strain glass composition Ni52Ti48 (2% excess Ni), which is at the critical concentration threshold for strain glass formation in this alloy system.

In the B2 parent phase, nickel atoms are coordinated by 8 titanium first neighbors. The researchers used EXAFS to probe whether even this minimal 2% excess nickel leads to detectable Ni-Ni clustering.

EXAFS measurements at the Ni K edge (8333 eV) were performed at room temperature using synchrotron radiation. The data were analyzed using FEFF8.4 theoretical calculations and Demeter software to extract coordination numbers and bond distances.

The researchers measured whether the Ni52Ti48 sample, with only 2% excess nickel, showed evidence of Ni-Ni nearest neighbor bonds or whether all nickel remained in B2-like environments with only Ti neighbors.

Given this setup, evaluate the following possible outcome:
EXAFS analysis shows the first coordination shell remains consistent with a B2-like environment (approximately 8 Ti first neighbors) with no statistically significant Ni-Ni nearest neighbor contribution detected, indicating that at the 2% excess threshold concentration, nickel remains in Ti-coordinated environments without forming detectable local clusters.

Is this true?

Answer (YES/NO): NO